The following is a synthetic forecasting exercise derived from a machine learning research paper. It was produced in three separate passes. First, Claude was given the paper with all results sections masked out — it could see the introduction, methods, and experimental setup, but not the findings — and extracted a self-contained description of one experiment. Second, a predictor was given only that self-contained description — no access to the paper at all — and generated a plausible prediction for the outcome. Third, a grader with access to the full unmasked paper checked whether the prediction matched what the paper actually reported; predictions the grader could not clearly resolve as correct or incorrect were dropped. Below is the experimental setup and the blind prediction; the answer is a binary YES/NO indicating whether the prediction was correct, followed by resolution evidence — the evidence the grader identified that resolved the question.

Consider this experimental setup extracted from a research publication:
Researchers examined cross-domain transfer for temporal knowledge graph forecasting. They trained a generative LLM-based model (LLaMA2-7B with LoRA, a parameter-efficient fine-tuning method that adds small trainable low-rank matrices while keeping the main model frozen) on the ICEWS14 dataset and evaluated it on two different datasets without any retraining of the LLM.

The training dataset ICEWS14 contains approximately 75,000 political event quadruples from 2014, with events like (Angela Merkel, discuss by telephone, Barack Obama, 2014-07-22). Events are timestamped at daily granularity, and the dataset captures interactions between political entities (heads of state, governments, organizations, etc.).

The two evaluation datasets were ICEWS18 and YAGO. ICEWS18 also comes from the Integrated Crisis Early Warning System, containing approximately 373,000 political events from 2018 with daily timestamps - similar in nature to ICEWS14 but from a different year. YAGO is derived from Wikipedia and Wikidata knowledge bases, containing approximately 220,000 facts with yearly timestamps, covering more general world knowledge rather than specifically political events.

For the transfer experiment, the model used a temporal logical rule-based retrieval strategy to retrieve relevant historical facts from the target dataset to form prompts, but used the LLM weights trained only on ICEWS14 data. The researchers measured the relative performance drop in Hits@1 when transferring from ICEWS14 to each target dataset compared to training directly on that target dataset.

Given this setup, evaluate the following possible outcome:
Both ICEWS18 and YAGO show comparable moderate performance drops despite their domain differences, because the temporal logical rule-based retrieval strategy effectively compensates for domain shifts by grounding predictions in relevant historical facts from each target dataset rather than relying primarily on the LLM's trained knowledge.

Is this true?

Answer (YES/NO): NO